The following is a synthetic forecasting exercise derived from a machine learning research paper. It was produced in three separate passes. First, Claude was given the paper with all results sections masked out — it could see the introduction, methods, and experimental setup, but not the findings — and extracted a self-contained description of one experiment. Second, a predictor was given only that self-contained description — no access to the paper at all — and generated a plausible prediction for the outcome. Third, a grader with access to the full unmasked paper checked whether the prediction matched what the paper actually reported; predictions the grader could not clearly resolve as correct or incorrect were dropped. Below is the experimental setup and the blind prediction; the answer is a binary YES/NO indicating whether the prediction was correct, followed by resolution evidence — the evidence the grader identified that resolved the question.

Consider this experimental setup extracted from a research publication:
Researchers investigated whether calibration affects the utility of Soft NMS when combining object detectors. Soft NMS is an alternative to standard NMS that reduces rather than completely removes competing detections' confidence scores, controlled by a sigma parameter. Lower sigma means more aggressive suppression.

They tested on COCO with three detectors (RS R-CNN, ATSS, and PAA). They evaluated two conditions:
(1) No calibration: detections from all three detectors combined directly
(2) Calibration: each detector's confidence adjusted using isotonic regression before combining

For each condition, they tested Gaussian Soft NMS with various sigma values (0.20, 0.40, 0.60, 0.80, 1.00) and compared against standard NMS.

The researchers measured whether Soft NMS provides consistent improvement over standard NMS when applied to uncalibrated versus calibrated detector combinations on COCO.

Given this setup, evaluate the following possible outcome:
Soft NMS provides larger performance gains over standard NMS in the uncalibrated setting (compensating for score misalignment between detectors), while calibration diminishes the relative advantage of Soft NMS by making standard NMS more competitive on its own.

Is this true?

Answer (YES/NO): NO